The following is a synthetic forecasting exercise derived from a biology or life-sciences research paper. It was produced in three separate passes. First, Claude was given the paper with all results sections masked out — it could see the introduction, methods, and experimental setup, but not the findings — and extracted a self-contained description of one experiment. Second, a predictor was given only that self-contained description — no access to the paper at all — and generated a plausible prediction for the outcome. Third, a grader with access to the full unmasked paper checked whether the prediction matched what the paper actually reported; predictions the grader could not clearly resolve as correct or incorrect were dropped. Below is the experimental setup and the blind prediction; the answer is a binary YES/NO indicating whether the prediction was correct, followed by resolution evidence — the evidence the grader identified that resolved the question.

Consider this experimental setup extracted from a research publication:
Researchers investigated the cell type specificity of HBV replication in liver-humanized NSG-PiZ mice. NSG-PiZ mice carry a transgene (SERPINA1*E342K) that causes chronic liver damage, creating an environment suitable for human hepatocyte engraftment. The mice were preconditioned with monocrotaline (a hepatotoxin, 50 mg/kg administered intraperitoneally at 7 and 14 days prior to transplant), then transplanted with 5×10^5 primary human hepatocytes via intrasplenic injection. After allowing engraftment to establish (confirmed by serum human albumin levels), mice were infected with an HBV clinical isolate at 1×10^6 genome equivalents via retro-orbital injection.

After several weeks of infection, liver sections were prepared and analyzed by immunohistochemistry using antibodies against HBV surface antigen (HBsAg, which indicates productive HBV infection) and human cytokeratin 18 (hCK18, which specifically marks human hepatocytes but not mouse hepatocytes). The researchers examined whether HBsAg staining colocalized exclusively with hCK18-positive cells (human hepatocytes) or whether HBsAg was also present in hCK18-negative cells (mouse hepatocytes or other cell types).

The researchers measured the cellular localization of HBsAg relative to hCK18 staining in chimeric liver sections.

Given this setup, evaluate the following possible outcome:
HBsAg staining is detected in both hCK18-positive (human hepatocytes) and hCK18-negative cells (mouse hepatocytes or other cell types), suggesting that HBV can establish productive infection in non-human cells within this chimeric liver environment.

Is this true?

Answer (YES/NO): NO